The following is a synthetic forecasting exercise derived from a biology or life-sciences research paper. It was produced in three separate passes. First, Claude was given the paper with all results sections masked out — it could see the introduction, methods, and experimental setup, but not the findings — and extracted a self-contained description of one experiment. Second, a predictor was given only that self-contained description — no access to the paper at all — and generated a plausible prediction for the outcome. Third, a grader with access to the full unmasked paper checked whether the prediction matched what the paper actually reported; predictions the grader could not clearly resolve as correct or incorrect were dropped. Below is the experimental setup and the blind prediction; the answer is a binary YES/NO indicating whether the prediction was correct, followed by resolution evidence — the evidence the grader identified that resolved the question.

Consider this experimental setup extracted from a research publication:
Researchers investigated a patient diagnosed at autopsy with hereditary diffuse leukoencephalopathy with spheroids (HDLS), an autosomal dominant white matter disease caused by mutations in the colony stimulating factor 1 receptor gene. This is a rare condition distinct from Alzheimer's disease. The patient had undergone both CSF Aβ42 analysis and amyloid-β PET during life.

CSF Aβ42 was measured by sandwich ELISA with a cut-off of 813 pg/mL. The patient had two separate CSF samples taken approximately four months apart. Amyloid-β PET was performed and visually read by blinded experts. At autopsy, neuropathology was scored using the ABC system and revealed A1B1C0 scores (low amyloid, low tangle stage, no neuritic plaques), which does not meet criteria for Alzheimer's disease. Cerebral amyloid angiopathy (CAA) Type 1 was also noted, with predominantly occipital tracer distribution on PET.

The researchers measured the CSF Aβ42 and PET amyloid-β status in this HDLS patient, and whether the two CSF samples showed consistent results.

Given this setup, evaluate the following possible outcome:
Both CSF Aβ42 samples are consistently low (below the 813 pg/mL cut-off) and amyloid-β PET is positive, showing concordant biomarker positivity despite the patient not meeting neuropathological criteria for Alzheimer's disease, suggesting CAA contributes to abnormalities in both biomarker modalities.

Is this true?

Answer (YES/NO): YES